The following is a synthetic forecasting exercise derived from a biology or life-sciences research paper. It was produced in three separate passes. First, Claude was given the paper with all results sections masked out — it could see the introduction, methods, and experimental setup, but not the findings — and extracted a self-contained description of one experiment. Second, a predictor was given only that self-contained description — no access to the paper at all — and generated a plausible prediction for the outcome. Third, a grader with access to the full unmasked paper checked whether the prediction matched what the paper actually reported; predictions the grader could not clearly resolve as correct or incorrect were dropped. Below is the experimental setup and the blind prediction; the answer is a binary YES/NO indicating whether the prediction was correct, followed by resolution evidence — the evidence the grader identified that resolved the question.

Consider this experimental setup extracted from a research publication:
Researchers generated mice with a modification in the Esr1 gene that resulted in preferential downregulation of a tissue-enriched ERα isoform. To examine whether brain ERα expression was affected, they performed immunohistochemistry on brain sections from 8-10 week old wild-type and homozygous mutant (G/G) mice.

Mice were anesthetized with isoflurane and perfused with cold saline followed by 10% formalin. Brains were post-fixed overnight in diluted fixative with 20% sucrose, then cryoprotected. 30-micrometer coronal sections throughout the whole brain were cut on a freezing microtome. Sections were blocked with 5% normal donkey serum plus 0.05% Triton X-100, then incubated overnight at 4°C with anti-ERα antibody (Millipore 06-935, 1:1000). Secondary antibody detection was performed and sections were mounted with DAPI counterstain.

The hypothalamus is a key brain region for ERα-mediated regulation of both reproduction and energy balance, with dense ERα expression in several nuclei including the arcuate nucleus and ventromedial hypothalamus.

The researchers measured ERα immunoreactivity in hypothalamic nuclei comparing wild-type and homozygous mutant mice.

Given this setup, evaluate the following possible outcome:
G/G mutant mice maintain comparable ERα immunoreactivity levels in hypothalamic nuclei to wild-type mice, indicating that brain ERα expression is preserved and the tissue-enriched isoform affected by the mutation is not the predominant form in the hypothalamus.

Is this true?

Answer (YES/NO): YES